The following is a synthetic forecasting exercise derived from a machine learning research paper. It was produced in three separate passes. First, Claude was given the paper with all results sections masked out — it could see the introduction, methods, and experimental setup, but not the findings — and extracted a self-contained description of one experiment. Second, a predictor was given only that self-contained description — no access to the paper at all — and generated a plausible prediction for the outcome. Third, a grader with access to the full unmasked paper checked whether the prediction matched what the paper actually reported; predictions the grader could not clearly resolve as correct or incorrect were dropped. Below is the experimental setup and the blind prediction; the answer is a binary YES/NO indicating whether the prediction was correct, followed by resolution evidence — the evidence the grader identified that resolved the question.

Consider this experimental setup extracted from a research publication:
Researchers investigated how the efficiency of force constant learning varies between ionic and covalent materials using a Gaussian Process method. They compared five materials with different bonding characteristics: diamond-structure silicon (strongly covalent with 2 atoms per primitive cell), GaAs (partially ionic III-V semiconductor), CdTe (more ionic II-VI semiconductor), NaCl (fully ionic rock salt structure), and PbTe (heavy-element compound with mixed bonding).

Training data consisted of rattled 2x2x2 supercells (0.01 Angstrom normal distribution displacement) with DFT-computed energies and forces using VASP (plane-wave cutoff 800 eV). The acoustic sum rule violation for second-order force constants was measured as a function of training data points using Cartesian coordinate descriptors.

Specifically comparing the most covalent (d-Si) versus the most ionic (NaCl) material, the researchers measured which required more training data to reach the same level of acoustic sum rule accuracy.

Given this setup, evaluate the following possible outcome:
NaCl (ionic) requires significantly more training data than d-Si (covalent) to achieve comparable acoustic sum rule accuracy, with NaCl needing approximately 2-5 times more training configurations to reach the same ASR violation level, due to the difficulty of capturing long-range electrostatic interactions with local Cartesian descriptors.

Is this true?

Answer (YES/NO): NO